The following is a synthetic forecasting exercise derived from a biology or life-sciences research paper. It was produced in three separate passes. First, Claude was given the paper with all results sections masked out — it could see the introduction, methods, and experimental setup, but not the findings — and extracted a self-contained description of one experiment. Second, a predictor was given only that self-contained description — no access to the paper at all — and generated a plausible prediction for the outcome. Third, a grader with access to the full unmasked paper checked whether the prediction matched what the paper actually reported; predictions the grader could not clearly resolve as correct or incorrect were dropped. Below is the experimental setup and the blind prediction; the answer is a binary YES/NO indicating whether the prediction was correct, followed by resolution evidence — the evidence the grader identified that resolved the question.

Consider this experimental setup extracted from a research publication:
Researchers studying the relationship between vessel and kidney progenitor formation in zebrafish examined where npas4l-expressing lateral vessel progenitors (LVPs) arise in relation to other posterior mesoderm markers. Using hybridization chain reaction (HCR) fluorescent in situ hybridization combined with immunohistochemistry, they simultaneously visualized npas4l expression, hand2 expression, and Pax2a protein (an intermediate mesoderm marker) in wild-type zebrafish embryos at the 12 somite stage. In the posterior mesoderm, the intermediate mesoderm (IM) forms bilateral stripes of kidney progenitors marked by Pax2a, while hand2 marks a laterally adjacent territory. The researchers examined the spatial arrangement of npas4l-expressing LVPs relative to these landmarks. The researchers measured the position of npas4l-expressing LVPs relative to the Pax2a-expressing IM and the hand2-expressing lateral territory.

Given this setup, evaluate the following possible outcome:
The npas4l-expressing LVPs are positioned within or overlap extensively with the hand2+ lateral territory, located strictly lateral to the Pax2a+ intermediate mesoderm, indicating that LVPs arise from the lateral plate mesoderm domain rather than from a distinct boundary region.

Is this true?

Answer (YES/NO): NO